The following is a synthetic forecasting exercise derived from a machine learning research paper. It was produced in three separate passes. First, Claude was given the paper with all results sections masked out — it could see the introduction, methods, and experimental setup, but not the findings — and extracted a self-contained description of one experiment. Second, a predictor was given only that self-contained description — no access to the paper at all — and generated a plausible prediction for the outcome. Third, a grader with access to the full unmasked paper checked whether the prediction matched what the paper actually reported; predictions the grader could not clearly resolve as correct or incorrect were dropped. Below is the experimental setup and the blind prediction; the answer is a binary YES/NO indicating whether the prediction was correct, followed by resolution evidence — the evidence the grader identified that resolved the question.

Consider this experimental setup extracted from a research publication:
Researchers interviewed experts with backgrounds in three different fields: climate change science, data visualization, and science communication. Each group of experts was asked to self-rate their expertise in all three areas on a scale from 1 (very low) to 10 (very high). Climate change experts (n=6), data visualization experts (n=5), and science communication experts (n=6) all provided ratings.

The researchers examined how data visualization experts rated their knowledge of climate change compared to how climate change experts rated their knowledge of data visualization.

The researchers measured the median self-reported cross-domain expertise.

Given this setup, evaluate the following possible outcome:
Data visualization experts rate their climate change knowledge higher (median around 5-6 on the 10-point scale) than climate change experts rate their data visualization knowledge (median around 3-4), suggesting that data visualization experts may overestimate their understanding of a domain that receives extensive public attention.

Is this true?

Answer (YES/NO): NO